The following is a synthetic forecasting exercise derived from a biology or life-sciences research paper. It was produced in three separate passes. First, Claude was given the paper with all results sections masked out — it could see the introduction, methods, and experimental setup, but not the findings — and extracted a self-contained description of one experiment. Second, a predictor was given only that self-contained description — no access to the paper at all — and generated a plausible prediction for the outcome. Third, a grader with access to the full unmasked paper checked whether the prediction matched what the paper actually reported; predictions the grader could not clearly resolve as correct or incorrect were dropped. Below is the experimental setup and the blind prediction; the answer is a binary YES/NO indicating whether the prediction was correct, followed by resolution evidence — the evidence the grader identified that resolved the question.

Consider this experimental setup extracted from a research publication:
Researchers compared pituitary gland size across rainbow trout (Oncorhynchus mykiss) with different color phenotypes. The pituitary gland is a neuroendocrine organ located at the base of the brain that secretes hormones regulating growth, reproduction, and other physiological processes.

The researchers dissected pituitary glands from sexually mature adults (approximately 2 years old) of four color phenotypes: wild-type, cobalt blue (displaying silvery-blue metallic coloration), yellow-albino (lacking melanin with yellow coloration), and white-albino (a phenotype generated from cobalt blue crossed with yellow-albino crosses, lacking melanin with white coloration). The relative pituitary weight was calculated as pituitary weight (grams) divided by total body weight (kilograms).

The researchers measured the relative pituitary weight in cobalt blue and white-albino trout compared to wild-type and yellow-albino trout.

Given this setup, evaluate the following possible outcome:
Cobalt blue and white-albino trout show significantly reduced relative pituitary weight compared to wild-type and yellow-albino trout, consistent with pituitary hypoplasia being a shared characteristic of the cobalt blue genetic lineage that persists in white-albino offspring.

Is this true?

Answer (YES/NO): YES